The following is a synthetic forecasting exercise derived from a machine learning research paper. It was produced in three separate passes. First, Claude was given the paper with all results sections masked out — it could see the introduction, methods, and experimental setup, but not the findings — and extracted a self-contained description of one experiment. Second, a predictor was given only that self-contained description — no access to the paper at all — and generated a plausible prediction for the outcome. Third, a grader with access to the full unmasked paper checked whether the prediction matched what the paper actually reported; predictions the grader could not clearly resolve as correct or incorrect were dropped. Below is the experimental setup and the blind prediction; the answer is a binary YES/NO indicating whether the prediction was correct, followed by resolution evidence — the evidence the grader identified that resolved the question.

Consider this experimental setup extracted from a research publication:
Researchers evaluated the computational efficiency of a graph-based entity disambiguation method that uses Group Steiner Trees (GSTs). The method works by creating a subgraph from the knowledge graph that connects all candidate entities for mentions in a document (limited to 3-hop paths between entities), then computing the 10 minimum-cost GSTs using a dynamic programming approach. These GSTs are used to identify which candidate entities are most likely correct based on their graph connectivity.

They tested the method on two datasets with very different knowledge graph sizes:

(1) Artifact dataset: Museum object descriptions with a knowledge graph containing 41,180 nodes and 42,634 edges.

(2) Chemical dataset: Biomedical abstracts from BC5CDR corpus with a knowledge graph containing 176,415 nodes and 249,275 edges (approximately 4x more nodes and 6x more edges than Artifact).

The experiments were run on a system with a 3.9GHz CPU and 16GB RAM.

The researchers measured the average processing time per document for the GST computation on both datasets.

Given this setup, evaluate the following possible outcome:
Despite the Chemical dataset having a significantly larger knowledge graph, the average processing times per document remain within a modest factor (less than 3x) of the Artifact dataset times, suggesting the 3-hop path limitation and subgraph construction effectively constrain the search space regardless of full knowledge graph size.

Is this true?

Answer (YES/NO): NO